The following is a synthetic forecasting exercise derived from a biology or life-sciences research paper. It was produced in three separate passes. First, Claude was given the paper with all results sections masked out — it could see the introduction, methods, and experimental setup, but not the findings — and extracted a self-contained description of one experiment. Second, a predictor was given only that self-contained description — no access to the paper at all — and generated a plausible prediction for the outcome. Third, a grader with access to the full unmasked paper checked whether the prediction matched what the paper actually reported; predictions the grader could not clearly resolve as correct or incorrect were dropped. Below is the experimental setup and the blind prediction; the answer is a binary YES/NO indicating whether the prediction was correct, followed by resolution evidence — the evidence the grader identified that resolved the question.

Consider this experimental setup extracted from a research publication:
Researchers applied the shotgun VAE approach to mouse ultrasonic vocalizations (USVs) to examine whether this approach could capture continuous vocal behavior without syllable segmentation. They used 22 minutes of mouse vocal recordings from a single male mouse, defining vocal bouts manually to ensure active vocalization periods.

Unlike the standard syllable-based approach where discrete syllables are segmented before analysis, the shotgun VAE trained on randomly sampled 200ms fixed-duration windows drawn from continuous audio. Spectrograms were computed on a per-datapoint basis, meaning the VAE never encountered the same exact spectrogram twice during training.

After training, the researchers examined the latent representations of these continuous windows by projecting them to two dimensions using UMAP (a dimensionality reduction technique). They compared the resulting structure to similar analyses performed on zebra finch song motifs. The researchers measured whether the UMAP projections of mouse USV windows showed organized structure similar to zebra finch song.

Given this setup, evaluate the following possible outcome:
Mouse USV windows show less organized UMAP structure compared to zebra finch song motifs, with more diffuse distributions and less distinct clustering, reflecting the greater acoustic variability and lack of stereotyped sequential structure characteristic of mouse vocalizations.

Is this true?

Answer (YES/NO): YES